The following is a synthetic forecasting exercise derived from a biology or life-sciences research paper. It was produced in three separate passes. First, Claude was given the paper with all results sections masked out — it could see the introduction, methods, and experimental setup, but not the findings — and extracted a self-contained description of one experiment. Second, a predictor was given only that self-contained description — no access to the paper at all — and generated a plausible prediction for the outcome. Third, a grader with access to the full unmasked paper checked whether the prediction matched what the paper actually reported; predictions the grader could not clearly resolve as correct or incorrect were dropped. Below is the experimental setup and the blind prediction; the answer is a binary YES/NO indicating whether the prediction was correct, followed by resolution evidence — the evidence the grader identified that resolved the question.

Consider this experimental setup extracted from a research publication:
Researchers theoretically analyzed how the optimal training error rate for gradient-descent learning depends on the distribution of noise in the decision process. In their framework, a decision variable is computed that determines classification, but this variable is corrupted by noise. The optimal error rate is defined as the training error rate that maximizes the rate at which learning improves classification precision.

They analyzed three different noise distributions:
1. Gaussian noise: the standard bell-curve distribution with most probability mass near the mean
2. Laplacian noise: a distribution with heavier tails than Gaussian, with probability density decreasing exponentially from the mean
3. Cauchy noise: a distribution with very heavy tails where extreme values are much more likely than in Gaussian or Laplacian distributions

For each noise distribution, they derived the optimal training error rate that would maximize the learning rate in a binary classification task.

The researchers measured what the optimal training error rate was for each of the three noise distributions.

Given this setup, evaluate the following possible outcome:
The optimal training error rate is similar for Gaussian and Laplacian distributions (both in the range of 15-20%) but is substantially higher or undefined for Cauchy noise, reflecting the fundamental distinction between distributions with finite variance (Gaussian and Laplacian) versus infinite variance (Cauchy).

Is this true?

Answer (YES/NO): NO